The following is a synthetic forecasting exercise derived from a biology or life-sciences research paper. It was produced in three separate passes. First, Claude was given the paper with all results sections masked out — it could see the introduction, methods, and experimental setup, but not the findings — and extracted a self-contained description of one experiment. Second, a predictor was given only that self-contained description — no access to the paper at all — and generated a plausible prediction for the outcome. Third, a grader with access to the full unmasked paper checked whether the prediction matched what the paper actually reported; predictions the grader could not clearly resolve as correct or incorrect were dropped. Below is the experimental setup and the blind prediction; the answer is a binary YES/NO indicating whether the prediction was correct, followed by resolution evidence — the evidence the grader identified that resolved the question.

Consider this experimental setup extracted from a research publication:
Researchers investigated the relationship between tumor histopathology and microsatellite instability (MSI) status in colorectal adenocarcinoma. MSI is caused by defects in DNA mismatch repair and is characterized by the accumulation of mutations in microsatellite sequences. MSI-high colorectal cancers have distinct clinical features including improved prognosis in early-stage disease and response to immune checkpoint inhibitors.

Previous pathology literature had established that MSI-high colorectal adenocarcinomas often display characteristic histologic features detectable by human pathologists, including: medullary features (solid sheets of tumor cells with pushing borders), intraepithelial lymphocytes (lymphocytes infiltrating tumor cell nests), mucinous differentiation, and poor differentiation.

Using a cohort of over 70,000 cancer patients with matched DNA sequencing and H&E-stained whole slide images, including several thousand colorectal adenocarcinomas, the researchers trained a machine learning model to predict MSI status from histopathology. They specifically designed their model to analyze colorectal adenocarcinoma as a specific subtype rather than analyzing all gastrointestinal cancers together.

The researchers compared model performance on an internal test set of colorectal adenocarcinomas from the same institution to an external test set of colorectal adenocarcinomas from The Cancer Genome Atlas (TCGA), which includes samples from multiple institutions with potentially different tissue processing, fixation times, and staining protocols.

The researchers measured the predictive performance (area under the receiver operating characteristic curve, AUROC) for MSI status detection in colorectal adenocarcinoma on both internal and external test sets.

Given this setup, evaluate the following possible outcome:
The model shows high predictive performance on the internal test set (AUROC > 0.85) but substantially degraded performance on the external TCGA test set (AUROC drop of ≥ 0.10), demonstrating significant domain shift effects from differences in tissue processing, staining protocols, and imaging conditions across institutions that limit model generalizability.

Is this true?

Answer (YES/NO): NO